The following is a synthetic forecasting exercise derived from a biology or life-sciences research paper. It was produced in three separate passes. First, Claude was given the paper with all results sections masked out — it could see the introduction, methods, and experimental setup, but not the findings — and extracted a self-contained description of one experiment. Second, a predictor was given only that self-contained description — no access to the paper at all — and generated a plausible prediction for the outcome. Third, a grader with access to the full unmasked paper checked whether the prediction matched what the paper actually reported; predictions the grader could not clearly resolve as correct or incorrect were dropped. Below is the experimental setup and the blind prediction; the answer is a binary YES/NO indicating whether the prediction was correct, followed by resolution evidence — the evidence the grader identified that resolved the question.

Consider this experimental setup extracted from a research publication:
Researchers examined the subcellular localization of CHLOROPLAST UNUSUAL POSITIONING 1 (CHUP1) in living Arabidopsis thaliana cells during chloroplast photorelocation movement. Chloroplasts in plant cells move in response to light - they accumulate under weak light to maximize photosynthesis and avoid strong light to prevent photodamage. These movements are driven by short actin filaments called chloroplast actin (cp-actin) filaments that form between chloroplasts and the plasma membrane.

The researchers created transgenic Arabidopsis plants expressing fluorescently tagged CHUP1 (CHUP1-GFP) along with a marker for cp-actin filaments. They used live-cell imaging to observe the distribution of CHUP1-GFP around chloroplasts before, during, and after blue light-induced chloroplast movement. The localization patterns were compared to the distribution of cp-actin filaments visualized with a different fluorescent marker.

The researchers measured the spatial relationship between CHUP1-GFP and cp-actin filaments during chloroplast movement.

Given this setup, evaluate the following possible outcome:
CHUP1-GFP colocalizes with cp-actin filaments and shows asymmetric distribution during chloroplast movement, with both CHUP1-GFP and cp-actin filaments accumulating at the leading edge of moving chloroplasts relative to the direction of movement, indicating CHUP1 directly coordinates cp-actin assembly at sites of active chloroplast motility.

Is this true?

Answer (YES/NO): YES